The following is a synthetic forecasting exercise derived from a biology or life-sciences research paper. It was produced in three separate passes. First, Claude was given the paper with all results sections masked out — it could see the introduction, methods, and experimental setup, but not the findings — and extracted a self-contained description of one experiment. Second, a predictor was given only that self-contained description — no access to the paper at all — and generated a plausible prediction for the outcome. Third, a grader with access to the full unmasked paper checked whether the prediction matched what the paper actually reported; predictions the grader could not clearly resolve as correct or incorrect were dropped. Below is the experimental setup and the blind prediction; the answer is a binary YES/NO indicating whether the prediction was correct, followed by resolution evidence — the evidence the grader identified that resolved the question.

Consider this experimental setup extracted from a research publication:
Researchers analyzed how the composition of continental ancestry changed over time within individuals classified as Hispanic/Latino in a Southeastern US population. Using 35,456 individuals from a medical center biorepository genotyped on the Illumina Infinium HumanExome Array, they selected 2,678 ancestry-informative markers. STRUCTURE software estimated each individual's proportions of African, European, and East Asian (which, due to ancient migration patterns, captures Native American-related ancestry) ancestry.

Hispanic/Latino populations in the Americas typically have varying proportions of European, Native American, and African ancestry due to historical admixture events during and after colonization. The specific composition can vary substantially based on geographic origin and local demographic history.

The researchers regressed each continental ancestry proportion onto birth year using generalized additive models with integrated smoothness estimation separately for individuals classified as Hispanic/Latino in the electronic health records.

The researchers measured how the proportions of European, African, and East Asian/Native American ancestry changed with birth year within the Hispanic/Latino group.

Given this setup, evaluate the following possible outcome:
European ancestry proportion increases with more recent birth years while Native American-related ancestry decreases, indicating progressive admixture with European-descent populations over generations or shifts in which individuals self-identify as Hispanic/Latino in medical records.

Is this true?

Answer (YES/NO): NO